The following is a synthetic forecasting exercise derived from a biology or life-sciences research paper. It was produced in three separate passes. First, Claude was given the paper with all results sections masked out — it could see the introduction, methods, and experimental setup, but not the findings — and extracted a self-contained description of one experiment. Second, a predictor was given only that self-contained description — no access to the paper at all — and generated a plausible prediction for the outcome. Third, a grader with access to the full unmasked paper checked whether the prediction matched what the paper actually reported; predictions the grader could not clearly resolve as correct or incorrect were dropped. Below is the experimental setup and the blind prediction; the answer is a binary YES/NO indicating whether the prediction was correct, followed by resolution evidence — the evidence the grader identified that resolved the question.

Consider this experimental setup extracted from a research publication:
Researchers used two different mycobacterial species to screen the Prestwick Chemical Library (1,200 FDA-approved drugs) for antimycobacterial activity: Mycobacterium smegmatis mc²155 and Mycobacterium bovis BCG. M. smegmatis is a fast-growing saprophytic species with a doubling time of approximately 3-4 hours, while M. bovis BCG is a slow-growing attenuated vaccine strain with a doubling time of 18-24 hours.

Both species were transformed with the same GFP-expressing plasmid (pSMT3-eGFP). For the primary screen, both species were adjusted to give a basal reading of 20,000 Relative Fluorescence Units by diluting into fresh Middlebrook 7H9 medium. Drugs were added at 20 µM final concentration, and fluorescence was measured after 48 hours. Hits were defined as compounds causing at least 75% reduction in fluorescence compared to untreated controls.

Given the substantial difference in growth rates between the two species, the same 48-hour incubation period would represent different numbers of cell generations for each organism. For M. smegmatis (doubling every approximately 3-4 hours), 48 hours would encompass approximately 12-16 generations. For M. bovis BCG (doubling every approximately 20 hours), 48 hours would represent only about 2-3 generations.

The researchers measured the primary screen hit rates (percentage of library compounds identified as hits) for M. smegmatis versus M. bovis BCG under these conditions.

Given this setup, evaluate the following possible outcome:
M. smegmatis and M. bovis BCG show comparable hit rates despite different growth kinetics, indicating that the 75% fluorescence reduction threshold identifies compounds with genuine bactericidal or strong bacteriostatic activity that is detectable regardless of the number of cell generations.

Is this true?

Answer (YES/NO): YES